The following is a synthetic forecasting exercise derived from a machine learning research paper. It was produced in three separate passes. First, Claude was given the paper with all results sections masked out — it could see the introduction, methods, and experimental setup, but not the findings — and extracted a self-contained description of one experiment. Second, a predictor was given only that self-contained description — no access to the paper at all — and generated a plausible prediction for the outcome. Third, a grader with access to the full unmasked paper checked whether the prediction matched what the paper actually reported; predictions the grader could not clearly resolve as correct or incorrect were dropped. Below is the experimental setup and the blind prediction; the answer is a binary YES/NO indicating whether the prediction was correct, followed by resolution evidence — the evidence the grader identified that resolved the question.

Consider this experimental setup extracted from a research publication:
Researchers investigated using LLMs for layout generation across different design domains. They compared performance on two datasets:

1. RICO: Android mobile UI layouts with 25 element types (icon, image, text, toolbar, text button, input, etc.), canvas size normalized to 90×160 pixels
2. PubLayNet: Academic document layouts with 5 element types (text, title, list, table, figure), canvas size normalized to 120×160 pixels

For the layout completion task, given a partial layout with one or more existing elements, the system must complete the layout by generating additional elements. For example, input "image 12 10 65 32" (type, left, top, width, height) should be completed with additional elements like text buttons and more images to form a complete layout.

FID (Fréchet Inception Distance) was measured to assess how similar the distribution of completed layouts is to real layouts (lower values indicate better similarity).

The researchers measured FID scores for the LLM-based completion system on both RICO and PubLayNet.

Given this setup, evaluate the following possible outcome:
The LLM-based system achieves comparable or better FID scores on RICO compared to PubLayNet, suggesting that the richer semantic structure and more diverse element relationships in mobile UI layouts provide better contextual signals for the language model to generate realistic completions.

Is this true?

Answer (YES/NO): NO